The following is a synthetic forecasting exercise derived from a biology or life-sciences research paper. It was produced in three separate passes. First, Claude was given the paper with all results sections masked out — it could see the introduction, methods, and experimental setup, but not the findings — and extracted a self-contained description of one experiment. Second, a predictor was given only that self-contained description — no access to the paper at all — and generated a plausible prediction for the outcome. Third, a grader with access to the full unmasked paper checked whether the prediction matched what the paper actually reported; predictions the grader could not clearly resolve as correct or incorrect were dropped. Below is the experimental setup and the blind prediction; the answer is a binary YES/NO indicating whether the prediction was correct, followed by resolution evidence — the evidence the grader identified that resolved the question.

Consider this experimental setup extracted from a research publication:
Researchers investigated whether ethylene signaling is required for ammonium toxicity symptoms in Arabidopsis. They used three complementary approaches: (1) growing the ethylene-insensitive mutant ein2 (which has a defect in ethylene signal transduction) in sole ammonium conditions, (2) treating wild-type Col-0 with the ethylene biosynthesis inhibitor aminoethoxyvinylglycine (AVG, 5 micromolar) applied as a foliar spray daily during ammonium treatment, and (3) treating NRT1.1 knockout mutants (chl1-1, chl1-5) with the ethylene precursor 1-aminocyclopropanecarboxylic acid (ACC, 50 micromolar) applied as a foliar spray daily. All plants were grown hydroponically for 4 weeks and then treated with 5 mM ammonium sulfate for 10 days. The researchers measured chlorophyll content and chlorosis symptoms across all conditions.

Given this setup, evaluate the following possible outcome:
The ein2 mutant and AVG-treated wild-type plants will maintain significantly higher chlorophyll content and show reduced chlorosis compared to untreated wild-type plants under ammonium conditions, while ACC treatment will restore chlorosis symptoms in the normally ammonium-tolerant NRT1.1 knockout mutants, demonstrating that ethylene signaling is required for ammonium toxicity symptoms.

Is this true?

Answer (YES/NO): YES